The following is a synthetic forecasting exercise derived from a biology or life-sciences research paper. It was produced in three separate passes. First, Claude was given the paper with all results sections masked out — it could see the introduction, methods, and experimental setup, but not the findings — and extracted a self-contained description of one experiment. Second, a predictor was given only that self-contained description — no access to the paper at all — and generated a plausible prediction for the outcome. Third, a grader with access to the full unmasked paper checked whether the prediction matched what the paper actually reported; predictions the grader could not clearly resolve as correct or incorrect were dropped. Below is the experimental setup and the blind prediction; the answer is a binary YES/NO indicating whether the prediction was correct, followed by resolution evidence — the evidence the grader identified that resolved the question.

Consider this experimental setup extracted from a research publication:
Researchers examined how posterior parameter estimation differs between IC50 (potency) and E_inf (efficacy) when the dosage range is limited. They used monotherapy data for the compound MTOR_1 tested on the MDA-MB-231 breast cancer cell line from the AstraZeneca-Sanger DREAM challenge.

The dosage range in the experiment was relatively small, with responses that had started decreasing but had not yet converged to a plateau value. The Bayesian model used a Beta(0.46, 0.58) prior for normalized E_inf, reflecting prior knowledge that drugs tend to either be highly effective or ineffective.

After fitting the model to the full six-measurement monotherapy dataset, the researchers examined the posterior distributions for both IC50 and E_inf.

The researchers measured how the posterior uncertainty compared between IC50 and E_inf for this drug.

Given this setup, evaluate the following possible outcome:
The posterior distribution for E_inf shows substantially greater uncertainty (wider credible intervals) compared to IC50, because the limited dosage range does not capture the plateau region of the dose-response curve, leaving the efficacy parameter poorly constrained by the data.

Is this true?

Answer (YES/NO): YES